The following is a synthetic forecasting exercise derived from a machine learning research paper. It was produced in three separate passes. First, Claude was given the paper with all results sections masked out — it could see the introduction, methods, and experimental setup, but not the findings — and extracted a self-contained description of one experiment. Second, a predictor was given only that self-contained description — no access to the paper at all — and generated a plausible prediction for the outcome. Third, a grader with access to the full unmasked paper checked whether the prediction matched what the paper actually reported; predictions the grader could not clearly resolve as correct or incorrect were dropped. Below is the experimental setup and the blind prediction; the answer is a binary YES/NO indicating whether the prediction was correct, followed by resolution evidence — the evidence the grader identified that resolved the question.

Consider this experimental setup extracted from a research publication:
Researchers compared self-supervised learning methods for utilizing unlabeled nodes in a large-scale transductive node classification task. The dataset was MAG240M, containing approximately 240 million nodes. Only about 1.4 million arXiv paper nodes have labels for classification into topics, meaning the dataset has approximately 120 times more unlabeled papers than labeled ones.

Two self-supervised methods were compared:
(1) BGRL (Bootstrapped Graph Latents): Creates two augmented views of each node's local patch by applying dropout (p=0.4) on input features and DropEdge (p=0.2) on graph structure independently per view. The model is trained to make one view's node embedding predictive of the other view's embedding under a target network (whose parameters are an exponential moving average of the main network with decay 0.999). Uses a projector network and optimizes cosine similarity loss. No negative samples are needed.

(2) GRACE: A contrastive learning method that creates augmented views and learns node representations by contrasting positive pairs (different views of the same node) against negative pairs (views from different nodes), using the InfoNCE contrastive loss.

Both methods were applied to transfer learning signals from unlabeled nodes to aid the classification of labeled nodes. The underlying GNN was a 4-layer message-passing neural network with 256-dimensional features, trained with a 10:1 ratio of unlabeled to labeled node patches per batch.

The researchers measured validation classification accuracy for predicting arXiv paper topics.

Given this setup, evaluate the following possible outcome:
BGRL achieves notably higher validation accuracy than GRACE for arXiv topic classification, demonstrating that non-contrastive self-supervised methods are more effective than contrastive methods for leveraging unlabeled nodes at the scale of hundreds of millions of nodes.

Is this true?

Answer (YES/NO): YES